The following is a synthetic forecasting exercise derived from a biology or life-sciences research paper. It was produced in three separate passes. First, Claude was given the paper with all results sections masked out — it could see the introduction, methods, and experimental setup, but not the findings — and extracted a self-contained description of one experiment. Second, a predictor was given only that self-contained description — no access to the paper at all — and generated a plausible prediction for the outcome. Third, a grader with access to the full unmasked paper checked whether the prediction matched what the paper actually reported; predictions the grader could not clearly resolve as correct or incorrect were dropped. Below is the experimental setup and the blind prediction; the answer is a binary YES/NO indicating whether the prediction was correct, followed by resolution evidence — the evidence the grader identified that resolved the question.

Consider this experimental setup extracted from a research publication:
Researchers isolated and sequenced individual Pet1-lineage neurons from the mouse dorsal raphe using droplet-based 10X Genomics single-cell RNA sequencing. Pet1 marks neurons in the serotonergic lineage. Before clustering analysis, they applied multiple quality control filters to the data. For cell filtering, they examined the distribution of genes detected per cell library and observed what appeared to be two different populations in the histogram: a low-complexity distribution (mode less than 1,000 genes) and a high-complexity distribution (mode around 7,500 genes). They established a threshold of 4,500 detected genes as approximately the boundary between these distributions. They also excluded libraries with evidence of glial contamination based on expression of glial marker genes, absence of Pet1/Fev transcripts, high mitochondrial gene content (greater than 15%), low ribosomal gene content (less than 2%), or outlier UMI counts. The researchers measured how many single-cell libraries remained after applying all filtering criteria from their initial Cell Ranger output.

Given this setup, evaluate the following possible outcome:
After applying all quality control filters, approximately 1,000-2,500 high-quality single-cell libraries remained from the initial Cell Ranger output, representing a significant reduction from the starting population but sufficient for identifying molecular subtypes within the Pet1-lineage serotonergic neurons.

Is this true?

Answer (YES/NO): YES